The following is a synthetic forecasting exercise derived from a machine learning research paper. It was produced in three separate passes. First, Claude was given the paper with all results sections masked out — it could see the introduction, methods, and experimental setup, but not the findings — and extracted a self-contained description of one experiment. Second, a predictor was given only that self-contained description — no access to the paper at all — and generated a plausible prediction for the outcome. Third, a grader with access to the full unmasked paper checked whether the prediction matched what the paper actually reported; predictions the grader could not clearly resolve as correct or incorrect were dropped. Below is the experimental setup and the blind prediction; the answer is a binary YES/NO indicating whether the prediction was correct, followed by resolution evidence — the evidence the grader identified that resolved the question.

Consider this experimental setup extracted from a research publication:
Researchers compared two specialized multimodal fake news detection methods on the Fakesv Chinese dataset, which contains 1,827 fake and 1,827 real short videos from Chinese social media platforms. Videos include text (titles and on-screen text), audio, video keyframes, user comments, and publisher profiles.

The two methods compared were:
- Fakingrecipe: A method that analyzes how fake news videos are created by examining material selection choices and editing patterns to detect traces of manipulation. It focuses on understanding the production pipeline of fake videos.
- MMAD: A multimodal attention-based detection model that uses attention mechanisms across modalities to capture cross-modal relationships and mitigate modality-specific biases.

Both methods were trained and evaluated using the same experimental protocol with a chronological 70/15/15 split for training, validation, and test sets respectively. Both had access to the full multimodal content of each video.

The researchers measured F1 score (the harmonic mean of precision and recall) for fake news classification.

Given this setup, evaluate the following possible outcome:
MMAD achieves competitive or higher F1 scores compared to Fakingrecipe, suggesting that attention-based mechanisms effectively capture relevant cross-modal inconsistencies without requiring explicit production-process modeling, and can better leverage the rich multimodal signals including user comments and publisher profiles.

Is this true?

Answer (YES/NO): NO